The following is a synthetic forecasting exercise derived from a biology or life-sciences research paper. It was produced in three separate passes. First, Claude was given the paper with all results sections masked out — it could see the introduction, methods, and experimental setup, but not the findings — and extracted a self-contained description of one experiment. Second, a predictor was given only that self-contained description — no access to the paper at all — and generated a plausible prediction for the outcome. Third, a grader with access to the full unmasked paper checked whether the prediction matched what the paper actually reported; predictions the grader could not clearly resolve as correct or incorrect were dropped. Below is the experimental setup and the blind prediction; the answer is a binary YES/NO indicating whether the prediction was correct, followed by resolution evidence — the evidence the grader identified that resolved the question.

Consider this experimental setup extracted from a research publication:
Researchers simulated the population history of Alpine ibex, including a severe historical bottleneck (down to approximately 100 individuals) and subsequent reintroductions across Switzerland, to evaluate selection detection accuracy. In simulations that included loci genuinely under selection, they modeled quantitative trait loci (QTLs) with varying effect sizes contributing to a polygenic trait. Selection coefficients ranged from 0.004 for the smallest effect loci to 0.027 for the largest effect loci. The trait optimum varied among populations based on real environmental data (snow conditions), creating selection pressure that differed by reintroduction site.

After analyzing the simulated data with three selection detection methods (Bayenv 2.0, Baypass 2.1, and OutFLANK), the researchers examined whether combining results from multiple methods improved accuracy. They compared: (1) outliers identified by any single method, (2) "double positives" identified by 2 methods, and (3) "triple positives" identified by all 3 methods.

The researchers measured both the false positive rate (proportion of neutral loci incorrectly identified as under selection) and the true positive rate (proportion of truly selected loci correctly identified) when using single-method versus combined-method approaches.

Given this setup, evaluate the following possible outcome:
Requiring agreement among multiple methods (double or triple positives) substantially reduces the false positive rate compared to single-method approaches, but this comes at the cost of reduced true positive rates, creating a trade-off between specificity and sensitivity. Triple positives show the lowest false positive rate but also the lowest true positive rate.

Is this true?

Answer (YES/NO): YES